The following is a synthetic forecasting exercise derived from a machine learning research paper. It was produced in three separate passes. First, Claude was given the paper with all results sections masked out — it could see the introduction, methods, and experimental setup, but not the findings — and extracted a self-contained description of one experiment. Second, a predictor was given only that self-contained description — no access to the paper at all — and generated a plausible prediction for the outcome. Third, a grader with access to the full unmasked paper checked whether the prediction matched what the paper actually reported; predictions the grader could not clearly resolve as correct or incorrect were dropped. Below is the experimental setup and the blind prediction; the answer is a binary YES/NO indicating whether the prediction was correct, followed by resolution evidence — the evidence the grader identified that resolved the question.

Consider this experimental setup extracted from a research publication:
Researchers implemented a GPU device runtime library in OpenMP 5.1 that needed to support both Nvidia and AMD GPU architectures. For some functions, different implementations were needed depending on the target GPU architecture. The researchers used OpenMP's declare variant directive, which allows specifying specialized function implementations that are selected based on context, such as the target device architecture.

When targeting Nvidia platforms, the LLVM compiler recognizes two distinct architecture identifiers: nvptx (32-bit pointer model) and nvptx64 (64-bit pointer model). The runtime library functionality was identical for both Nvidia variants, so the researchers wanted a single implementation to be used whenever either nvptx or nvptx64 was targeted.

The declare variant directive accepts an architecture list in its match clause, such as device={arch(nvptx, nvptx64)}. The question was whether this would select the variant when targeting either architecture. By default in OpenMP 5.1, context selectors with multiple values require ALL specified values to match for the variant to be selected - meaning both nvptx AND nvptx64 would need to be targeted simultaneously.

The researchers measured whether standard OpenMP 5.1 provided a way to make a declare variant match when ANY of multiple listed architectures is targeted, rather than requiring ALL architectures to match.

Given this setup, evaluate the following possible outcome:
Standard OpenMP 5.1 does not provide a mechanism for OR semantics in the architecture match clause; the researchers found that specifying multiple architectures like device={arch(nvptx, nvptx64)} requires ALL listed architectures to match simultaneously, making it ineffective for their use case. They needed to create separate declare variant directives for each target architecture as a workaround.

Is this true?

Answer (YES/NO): NO